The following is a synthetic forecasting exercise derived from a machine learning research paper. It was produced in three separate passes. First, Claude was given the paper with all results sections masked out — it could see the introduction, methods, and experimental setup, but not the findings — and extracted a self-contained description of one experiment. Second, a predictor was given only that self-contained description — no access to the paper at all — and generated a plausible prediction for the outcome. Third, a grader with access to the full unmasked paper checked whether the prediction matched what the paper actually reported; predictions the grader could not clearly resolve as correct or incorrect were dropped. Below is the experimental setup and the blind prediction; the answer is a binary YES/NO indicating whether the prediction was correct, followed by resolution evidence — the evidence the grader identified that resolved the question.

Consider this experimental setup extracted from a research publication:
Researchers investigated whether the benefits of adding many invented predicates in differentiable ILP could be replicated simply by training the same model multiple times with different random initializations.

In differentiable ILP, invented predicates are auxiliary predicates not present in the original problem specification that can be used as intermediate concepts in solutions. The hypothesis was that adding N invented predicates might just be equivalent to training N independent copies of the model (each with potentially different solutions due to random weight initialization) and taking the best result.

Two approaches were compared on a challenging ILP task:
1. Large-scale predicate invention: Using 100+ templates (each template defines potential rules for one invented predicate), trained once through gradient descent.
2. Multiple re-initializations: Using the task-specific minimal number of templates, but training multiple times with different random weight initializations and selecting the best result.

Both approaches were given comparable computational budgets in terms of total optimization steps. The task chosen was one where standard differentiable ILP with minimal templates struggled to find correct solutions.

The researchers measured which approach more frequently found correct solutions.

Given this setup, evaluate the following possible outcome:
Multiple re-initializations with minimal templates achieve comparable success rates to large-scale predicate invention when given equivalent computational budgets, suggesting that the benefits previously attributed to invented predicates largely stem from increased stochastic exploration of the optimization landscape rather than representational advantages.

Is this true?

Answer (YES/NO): NO